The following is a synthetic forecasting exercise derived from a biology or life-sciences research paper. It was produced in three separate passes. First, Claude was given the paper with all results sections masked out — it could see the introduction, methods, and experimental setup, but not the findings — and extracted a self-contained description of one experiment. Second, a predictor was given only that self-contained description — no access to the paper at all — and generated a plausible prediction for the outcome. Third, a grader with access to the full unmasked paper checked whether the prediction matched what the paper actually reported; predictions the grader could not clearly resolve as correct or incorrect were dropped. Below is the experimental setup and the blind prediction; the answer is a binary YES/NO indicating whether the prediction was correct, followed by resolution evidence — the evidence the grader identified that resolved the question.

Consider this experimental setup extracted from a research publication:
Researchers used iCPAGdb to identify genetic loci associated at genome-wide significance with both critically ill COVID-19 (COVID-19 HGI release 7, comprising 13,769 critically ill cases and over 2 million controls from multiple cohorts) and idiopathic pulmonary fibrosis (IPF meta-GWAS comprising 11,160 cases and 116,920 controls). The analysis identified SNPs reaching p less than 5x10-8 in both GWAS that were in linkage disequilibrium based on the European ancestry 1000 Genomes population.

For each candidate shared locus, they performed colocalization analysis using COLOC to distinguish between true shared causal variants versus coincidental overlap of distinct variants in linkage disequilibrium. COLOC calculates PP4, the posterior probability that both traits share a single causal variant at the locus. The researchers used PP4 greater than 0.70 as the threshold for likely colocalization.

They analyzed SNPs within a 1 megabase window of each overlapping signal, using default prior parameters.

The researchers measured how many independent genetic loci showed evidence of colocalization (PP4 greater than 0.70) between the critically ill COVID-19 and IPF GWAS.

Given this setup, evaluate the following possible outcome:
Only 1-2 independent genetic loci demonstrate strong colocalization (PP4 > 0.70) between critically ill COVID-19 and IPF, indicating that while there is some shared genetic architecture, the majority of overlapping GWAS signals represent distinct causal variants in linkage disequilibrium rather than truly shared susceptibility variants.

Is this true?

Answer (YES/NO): NO